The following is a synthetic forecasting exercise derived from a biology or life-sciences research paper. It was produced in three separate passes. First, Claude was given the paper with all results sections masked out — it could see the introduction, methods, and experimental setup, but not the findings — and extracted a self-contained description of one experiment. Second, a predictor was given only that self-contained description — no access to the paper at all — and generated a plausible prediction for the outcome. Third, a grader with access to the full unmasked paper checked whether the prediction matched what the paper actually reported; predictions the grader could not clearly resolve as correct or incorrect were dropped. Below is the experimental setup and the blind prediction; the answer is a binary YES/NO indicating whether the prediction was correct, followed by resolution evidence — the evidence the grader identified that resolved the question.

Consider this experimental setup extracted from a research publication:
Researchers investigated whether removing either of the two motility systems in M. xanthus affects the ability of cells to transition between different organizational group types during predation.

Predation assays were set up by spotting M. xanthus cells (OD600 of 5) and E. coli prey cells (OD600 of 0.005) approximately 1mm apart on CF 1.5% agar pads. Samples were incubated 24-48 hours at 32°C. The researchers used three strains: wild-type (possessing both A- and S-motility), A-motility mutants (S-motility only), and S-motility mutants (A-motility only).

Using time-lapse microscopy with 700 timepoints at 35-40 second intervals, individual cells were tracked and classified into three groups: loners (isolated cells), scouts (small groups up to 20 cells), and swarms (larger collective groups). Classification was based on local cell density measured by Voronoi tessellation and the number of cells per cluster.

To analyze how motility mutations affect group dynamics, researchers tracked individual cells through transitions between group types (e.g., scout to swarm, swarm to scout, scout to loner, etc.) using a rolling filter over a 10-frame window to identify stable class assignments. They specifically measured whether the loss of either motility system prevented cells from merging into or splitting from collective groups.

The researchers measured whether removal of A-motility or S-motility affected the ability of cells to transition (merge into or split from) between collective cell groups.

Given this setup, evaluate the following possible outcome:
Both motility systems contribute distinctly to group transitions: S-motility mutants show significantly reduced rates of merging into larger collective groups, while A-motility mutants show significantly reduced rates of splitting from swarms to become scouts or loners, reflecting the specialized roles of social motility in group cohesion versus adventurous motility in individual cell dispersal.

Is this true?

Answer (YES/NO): NO